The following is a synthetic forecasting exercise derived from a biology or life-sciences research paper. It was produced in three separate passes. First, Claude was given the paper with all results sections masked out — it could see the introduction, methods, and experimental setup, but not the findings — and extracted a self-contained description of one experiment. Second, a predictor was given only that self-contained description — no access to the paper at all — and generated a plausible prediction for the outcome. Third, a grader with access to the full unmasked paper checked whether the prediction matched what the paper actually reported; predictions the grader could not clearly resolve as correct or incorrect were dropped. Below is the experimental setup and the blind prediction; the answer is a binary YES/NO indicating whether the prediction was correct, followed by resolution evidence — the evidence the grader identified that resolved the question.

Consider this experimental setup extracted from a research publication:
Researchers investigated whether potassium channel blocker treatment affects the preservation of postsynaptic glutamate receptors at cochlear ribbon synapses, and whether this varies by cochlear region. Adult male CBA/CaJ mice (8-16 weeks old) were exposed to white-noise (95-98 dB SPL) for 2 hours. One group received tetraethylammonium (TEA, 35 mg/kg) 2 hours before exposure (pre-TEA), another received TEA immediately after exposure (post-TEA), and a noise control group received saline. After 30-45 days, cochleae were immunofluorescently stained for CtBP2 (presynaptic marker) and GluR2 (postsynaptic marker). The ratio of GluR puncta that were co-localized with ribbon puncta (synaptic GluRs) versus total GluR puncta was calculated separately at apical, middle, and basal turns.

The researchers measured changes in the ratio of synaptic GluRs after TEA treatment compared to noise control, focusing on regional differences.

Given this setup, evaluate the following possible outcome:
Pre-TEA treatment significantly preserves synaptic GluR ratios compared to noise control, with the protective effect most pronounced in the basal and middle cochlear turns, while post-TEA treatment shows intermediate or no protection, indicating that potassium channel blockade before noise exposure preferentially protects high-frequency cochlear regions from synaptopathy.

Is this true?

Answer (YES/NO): NO